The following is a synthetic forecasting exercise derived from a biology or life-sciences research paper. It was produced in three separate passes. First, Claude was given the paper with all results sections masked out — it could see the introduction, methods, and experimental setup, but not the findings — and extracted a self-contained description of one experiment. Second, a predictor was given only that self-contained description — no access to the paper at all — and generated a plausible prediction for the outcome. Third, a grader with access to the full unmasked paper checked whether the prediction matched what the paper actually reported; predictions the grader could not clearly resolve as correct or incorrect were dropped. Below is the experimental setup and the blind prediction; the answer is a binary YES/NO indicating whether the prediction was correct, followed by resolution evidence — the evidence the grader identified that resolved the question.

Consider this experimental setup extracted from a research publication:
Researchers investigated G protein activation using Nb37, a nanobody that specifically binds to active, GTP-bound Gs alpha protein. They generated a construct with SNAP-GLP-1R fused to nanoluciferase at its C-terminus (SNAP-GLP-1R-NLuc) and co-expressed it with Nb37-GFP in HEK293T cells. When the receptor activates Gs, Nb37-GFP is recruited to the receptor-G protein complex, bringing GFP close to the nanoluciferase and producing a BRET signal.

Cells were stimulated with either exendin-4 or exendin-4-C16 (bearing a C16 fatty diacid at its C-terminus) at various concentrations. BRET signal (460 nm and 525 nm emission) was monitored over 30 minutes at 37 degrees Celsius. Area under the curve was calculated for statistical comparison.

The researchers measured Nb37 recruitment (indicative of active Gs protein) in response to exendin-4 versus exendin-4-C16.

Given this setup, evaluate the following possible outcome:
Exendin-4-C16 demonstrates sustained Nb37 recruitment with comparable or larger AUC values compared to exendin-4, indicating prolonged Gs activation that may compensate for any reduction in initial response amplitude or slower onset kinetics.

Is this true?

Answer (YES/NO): YES